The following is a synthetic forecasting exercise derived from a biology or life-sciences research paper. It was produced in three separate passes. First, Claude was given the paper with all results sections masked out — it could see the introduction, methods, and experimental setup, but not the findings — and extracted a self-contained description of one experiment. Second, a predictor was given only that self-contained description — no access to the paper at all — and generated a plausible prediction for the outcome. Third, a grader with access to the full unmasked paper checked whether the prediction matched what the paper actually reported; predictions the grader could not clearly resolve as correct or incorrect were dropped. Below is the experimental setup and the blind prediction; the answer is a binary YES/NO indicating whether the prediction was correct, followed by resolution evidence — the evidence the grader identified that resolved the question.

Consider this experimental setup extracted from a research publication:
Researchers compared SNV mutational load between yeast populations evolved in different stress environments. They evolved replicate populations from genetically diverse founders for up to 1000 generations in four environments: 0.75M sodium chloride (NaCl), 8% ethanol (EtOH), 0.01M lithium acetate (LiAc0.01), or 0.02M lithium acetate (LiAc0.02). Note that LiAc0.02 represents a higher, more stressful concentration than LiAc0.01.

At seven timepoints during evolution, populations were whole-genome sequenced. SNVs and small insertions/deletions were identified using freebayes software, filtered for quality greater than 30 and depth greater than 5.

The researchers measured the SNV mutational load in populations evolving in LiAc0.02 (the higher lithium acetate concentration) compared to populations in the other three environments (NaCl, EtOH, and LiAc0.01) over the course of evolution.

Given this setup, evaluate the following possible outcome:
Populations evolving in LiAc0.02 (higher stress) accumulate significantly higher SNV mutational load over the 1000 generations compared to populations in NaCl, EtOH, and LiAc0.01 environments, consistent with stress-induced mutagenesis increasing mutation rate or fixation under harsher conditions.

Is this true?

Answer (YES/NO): NO